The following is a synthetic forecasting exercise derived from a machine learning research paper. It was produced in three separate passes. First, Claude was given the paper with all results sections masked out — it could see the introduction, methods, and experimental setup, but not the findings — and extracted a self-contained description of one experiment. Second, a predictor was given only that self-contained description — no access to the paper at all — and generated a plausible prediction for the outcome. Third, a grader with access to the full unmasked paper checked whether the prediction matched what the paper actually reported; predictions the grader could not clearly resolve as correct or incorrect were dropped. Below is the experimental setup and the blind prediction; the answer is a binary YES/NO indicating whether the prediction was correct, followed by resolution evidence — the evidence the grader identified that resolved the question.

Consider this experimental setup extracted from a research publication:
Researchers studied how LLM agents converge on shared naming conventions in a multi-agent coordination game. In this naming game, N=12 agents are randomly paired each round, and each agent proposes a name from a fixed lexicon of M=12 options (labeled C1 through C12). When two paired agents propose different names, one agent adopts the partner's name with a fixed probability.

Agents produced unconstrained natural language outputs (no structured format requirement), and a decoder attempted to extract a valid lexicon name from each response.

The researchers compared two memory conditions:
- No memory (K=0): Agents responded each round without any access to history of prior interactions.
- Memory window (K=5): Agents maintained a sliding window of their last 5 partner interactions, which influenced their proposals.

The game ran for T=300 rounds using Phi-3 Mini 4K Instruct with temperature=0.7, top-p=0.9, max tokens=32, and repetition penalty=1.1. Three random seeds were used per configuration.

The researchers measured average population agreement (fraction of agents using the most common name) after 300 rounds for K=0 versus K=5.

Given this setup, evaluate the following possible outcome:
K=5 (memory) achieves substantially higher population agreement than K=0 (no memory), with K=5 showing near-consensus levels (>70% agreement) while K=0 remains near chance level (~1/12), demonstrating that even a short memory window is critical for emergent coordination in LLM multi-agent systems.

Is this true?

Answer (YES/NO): NO